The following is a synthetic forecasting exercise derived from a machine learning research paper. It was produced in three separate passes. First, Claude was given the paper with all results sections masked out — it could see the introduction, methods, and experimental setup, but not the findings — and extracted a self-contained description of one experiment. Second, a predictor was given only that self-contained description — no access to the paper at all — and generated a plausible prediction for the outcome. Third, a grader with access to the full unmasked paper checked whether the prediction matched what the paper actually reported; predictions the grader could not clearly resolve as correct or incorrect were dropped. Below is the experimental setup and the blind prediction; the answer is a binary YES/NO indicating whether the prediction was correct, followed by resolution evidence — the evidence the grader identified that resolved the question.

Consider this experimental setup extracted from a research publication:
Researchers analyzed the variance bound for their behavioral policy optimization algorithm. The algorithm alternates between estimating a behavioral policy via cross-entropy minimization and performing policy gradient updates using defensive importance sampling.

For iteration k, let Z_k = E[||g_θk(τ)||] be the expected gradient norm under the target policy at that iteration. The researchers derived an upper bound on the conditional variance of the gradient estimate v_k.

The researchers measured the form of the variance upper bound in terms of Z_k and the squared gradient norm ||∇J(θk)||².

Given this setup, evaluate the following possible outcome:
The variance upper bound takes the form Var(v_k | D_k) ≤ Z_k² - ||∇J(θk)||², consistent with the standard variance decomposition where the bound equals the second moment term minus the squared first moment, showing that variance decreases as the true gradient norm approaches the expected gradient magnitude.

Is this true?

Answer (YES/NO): NO